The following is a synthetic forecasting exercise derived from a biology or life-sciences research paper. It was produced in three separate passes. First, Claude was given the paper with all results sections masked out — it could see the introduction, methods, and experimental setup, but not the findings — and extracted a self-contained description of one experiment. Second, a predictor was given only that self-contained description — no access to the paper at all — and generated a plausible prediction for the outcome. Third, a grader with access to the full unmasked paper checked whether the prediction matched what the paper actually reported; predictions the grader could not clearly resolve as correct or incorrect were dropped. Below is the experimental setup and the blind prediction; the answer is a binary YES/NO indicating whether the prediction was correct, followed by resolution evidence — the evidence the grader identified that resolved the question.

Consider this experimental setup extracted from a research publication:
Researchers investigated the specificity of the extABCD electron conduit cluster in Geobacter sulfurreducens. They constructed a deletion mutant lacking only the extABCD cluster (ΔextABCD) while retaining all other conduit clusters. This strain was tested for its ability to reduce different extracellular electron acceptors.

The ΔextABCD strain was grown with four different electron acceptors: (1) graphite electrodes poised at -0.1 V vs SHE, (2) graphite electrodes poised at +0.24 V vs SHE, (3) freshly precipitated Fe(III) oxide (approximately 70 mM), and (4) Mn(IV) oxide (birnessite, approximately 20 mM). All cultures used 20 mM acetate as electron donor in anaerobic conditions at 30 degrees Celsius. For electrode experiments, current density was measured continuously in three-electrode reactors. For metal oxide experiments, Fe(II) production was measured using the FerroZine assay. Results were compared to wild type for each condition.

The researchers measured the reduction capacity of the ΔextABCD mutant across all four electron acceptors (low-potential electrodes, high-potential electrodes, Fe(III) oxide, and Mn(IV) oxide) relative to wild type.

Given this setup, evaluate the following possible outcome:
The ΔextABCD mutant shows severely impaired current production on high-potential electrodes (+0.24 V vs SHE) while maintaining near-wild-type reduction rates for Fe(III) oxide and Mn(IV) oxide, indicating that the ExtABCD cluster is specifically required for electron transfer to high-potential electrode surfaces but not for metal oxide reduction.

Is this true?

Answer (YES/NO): NO